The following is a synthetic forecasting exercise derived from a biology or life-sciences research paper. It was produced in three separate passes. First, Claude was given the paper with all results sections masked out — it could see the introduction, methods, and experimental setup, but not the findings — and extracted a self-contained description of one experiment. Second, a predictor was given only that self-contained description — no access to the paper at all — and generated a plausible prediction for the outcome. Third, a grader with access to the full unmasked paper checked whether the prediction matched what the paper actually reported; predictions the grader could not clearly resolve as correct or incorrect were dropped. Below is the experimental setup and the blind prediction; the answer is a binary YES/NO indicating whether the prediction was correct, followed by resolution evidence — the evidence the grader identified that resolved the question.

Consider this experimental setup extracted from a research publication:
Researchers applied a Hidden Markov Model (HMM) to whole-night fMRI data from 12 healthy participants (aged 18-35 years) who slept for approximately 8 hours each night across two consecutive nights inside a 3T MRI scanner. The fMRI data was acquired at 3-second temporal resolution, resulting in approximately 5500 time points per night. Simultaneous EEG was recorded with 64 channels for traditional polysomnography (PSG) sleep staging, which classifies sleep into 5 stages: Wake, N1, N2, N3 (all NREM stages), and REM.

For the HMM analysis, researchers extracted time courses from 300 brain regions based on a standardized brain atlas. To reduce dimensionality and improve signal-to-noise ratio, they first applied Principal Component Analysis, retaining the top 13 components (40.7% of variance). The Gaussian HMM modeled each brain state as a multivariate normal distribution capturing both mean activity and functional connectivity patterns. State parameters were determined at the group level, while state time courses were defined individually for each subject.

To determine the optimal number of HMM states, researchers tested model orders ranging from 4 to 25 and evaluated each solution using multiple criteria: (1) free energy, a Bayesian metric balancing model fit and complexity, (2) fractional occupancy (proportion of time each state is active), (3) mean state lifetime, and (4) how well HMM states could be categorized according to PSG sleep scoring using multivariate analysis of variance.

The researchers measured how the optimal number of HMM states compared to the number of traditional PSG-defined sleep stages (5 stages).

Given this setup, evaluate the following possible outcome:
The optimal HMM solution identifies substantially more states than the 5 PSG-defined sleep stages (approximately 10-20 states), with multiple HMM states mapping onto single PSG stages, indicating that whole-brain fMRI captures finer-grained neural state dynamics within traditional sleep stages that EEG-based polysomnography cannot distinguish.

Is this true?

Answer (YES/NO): NO